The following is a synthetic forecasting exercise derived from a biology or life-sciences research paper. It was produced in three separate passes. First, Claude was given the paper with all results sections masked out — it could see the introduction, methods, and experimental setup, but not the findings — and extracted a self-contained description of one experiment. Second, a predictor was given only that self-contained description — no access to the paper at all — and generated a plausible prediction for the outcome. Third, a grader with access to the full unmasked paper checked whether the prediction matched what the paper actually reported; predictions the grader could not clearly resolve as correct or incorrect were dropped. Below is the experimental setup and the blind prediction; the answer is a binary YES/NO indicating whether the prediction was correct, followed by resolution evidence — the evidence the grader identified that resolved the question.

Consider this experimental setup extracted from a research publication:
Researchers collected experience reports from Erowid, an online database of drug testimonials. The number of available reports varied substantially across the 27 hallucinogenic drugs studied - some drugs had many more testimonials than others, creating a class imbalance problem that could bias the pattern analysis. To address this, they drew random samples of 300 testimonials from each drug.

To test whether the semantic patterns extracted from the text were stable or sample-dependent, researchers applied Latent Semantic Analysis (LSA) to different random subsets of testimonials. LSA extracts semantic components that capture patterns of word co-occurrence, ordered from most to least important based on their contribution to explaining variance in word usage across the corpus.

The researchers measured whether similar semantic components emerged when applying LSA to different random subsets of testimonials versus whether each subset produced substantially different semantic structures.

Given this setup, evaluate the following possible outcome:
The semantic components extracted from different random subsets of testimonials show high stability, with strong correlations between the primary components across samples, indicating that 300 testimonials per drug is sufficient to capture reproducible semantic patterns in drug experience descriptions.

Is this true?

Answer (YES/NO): YES